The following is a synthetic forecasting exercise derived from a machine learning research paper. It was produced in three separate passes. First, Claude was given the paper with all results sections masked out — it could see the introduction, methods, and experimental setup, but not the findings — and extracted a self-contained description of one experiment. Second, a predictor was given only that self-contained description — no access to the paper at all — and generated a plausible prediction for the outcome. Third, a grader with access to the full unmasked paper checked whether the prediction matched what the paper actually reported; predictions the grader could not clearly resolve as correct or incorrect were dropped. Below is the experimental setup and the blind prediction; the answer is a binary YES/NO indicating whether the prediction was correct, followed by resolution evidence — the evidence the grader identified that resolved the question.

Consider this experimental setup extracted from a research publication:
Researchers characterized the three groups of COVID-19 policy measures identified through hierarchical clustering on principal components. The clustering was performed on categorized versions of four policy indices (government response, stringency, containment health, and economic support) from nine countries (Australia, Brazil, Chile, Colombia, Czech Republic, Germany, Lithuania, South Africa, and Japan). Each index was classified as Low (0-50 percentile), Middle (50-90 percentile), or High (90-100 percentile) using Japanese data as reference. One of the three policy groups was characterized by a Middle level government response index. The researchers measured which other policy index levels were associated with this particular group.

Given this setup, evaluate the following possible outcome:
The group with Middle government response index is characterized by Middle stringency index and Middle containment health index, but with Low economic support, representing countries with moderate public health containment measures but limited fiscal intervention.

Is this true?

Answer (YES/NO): NO